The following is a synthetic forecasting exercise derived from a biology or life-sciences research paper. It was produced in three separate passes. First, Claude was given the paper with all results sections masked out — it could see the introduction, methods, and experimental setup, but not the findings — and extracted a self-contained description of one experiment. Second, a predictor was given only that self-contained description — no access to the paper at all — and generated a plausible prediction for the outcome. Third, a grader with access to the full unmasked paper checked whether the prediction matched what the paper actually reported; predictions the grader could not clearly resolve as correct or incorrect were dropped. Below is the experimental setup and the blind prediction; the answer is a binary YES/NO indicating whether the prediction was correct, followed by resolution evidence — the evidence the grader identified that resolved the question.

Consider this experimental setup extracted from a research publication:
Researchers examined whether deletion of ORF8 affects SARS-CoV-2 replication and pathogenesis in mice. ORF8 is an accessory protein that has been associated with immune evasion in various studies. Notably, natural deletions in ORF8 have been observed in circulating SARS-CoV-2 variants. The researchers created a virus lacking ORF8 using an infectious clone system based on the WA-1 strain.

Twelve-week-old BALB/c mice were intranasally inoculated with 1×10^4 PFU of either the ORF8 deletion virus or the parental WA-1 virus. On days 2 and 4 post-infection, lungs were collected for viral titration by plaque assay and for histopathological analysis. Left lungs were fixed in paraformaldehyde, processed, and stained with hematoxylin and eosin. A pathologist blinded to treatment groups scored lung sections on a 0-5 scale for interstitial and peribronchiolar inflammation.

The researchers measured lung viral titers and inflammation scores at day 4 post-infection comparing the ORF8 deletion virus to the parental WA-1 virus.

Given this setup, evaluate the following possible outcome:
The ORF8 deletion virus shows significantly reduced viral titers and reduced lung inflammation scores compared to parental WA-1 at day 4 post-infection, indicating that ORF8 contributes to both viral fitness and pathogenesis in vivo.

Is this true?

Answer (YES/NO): NO